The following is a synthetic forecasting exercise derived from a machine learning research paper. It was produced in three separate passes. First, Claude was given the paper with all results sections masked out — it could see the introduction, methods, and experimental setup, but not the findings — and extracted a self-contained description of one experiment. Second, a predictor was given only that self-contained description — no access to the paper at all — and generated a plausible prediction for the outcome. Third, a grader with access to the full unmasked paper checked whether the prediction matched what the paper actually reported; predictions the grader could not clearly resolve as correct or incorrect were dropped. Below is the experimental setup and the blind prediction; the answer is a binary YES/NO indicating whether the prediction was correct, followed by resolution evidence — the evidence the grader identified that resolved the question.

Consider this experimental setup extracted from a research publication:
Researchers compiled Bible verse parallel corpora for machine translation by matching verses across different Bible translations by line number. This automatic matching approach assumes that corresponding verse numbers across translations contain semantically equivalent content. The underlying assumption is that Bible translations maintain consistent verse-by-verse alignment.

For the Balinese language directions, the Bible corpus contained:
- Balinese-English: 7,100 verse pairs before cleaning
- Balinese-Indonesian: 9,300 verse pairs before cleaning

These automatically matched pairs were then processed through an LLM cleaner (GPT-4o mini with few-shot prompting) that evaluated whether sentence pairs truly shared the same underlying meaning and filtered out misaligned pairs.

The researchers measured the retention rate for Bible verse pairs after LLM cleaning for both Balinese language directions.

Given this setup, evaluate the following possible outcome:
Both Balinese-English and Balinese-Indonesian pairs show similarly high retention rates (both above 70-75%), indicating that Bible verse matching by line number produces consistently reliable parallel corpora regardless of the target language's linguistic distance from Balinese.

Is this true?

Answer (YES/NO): YES